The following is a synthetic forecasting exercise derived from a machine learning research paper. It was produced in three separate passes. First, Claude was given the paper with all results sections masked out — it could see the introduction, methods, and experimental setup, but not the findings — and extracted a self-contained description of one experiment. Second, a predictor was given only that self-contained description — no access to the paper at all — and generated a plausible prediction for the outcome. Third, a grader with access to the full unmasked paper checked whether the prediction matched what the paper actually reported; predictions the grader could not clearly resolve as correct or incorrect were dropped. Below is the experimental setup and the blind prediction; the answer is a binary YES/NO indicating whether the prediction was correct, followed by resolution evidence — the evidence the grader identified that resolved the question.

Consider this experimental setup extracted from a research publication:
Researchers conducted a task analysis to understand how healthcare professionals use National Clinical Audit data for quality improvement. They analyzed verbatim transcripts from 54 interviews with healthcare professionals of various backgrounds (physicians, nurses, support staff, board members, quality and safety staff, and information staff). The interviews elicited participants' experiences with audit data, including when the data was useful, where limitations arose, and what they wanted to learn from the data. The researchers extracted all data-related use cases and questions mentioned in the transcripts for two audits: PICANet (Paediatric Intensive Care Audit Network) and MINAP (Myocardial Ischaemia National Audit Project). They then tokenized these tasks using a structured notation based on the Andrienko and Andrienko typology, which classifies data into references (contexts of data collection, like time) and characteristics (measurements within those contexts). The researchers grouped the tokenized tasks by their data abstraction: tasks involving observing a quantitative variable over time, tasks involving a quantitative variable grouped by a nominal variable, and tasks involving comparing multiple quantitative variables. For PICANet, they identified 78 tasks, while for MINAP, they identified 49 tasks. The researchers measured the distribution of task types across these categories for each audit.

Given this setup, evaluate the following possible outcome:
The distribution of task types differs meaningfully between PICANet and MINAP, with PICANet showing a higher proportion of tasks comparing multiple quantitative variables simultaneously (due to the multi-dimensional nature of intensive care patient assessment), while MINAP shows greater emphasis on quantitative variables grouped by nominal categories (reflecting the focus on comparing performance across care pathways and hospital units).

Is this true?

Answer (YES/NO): YES